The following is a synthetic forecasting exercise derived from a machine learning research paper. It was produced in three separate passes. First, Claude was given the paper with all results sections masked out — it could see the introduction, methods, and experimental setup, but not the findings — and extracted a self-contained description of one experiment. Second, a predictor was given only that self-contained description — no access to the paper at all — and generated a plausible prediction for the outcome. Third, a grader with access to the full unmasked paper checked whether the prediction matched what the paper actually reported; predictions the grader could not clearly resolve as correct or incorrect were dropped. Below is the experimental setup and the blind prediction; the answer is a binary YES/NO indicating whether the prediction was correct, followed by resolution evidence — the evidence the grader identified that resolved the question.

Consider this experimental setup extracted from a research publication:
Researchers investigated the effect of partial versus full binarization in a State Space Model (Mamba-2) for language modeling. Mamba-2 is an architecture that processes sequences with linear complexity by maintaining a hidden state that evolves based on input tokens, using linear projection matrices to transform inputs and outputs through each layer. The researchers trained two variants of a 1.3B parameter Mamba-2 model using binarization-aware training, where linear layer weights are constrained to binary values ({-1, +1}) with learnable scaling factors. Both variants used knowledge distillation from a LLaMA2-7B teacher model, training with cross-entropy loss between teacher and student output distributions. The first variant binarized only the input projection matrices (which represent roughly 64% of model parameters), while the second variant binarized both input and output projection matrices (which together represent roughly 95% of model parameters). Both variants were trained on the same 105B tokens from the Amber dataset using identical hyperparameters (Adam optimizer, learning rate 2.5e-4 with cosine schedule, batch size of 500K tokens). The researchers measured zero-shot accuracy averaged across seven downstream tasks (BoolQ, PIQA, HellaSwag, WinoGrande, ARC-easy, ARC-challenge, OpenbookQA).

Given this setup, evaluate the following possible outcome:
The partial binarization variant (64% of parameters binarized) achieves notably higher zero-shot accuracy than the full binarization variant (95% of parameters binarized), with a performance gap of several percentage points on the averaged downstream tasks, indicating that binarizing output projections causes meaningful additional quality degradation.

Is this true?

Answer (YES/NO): NO